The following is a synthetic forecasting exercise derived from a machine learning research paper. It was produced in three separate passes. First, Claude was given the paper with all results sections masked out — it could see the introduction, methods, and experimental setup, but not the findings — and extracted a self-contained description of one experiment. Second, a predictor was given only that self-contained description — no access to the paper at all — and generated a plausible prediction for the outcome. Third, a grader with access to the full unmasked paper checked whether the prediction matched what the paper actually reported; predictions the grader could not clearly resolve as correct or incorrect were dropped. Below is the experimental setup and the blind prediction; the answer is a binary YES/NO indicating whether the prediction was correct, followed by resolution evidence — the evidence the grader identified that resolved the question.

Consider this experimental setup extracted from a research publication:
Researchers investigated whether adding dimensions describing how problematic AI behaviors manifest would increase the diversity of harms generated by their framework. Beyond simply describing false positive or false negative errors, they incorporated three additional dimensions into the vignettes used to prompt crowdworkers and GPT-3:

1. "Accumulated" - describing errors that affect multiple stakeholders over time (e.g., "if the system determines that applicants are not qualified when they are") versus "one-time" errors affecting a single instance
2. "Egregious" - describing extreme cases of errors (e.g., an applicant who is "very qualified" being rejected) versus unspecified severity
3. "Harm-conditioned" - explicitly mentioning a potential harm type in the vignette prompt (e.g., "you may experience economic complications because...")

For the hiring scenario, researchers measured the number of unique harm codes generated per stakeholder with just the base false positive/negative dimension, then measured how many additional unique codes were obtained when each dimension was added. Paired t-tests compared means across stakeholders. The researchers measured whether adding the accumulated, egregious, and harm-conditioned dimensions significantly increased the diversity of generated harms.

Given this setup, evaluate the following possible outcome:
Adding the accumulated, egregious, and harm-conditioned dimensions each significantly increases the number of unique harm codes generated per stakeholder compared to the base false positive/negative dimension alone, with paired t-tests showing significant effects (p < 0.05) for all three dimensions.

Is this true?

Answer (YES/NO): NO